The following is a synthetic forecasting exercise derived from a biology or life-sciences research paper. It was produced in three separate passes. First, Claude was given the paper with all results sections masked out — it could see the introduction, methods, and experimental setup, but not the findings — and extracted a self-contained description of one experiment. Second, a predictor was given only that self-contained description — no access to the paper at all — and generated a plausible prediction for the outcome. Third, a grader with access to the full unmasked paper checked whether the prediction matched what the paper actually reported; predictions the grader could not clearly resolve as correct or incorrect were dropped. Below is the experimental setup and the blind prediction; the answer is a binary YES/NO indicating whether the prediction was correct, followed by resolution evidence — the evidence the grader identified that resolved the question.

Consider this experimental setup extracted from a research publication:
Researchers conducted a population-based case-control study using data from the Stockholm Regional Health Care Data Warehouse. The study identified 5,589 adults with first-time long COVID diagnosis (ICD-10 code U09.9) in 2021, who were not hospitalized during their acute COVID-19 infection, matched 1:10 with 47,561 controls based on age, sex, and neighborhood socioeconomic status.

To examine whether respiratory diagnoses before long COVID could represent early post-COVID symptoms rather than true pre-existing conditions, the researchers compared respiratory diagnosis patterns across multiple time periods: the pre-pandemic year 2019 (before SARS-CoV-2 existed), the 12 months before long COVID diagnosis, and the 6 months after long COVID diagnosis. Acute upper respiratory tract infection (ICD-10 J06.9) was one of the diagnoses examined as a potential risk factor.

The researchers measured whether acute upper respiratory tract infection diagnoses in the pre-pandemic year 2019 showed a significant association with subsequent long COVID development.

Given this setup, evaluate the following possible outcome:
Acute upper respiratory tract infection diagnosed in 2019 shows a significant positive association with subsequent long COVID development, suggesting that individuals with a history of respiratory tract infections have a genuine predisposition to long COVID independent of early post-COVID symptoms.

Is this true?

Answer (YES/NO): YES